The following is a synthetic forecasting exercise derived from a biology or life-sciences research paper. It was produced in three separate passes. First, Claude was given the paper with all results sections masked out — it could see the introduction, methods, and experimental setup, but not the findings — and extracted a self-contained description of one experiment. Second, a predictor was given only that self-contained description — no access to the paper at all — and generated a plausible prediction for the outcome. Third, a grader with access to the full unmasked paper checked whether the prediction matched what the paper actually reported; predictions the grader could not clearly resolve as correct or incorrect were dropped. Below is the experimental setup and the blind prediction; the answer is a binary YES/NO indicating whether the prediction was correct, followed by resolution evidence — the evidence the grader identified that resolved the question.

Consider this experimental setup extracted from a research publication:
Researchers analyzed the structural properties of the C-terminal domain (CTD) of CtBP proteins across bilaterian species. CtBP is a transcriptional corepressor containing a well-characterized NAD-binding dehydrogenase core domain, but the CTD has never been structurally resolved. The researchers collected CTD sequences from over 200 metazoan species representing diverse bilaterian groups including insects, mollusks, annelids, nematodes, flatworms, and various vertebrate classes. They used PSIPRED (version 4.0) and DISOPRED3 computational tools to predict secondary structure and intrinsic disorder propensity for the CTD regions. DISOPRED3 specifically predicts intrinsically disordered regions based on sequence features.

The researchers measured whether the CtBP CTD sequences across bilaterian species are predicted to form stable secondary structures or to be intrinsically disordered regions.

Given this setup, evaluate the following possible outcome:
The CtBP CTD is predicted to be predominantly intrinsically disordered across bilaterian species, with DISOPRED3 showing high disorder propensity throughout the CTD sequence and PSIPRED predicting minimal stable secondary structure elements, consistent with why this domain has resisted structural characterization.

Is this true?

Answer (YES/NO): YES